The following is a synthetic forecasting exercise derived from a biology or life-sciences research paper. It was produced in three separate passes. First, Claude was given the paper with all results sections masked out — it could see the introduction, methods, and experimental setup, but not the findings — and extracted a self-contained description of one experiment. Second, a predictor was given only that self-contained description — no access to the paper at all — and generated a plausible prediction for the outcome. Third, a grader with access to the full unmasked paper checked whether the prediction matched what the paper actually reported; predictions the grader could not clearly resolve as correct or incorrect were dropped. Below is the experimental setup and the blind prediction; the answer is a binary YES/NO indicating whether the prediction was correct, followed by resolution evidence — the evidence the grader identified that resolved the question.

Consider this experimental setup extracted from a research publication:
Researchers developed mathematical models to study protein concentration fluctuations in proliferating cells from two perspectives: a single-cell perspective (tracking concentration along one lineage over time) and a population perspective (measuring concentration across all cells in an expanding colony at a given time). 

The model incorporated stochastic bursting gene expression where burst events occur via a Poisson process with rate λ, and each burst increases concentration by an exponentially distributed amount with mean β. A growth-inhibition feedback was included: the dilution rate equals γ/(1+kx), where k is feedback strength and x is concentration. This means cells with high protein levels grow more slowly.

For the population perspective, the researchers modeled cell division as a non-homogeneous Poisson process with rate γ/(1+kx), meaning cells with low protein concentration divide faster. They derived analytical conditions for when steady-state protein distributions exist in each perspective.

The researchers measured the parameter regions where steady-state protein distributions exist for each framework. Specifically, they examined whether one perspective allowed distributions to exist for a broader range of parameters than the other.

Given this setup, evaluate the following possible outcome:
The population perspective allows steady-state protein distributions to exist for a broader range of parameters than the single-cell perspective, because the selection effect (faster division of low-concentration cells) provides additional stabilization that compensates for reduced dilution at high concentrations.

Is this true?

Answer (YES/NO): YES